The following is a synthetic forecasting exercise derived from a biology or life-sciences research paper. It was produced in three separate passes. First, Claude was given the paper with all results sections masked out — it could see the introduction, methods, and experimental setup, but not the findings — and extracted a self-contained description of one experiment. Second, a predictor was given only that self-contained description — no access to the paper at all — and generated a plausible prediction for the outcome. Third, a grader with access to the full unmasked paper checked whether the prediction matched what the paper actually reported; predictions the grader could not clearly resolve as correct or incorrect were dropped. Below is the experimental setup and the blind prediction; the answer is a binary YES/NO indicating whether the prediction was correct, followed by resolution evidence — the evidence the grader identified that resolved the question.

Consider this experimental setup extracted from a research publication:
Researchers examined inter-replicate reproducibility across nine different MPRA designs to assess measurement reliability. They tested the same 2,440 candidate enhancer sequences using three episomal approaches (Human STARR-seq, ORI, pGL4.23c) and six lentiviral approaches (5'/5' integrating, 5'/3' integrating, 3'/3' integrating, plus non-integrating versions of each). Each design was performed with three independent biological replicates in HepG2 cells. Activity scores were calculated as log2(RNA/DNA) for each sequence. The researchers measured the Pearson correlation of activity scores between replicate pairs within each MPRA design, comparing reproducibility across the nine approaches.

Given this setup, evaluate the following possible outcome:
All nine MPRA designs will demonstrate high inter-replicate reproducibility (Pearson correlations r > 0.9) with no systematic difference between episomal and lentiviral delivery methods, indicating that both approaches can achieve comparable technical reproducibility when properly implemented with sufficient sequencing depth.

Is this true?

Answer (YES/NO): NO